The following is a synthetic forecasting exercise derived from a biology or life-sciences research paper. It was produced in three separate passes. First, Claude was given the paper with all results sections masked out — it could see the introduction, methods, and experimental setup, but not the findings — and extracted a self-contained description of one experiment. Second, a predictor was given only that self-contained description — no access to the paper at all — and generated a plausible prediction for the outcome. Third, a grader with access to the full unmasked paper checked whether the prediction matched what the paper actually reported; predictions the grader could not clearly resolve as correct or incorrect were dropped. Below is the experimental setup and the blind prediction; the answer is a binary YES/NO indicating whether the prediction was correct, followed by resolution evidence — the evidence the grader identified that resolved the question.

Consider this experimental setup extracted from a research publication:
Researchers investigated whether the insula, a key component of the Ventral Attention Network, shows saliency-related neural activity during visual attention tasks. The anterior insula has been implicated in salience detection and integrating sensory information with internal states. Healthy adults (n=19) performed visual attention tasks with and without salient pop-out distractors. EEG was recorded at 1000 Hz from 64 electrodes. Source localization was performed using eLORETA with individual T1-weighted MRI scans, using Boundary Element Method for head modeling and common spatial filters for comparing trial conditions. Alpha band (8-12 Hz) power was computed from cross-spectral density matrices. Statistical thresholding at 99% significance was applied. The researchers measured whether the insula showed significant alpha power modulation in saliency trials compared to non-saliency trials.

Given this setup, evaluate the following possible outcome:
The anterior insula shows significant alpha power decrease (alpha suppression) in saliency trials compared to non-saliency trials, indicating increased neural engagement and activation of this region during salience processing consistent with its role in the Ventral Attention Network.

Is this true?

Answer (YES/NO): NO